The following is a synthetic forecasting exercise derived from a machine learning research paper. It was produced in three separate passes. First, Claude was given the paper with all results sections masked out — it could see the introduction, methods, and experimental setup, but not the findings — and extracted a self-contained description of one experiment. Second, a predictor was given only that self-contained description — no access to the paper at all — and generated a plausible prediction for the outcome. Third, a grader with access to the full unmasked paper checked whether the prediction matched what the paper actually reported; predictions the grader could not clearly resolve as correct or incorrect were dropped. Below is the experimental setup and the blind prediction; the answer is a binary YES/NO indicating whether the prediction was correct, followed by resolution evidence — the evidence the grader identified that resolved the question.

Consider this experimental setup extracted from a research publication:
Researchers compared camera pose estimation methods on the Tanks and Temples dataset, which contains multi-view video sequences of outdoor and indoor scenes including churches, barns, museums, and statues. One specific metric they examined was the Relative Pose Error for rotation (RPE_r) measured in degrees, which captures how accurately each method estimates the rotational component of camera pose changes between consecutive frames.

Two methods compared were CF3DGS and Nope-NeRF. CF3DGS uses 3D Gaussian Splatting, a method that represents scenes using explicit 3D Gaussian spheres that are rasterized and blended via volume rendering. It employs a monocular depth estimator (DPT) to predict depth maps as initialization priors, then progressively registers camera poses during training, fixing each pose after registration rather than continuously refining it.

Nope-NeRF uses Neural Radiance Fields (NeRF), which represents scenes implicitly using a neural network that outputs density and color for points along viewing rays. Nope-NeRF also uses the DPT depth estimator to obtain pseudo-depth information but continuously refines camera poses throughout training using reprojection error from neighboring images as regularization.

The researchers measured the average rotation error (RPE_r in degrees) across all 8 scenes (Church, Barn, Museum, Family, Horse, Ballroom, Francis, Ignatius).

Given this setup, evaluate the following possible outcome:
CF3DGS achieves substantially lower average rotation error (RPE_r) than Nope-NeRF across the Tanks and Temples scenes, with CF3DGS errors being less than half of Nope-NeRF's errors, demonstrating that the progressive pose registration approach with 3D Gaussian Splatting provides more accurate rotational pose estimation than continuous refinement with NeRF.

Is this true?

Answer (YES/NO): NO